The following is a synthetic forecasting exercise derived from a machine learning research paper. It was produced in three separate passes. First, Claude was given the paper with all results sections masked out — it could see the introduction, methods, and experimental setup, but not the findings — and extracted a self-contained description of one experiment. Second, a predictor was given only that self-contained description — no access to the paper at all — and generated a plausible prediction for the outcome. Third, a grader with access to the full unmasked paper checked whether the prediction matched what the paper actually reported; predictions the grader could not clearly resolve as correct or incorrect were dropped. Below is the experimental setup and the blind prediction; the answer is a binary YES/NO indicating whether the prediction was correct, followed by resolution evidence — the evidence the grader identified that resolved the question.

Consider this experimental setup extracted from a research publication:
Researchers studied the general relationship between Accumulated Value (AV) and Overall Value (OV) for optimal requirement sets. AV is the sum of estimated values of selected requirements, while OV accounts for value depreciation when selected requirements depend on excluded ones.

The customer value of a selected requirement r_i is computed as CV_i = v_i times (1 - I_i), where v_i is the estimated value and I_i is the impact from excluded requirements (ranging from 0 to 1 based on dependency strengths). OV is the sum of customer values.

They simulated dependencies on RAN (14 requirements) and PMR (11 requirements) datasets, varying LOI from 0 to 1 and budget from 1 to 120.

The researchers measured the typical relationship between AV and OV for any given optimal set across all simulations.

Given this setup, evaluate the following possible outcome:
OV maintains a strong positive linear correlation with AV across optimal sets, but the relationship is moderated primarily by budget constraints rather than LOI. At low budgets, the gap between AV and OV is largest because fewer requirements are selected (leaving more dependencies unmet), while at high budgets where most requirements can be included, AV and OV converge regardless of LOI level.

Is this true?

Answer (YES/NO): NO